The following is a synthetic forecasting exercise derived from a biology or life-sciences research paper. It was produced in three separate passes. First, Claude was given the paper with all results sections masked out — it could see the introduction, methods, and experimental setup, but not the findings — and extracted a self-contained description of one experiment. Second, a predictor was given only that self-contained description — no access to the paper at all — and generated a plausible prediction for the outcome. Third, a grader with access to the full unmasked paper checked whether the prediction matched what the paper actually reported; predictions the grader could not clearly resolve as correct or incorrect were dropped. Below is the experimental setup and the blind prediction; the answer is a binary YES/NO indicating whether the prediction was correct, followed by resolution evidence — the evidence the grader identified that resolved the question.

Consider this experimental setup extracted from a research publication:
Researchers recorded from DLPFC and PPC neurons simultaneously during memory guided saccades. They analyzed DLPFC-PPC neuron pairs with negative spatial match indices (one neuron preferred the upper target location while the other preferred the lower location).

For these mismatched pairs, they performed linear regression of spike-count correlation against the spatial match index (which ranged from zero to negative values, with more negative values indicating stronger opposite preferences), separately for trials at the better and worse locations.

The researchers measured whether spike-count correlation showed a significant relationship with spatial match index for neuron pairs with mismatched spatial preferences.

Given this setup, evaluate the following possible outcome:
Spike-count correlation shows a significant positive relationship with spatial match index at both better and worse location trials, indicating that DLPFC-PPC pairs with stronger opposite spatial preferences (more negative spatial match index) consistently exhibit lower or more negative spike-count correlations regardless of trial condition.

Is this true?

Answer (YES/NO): NO